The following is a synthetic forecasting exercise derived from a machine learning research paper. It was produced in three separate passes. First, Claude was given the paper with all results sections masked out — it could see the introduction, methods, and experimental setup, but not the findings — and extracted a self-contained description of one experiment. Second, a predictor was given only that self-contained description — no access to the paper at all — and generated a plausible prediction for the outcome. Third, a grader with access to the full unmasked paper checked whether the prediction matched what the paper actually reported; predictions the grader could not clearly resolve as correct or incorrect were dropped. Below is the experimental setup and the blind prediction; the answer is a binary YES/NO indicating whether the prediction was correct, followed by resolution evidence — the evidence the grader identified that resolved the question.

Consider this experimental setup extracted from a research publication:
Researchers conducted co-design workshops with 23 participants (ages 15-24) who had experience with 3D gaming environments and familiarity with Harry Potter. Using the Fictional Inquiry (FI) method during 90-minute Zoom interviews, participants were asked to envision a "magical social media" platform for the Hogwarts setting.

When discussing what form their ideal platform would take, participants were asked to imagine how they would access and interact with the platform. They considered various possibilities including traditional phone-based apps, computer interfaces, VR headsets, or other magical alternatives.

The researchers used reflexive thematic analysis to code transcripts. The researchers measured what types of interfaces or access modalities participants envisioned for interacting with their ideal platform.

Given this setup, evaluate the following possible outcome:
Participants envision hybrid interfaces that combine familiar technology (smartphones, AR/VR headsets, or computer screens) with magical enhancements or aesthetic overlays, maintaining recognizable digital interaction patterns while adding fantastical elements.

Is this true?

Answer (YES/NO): NO